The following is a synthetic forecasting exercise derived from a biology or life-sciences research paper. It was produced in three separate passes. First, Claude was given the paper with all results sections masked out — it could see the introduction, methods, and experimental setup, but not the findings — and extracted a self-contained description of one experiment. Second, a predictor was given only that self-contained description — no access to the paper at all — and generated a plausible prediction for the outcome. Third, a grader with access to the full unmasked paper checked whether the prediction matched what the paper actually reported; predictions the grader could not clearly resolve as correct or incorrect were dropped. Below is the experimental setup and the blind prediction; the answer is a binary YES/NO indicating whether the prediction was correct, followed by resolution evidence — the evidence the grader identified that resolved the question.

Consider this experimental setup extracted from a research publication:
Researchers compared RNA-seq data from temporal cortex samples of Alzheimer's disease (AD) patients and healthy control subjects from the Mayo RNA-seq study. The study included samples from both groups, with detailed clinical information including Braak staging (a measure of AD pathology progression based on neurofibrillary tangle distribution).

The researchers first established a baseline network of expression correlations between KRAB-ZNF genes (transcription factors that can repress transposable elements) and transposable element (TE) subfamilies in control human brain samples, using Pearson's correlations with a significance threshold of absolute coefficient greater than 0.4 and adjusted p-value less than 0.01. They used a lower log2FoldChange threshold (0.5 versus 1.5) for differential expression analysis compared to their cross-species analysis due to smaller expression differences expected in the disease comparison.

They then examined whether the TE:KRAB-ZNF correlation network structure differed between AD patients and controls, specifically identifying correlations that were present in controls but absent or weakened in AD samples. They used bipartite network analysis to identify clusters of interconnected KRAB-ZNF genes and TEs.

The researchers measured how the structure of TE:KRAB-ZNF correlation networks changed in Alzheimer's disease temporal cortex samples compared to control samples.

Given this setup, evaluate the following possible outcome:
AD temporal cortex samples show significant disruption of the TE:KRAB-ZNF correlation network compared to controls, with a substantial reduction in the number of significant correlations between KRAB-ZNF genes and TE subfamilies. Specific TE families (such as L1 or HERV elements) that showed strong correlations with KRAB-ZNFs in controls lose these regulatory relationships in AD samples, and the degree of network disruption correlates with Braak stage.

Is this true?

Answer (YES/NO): NO